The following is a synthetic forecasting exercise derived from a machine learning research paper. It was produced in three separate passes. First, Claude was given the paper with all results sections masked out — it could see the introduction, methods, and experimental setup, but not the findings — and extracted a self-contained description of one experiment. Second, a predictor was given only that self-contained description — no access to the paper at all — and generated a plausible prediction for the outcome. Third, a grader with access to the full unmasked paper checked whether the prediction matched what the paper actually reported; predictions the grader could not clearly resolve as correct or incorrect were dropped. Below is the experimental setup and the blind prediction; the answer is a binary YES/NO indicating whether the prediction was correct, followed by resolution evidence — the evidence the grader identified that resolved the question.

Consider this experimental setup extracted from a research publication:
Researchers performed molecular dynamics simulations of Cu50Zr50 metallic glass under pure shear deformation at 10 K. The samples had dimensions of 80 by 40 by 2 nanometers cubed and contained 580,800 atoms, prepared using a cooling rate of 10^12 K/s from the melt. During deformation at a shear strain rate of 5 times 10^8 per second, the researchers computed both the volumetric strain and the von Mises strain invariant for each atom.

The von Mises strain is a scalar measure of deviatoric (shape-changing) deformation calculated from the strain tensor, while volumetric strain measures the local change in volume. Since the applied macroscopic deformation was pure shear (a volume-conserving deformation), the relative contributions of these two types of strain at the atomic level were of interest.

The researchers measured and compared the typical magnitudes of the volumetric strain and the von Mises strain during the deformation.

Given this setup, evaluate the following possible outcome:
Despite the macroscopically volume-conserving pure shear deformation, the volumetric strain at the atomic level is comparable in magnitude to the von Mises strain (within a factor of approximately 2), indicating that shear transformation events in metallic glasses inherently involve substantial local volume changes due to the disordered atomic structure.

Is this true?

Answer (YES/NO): NO